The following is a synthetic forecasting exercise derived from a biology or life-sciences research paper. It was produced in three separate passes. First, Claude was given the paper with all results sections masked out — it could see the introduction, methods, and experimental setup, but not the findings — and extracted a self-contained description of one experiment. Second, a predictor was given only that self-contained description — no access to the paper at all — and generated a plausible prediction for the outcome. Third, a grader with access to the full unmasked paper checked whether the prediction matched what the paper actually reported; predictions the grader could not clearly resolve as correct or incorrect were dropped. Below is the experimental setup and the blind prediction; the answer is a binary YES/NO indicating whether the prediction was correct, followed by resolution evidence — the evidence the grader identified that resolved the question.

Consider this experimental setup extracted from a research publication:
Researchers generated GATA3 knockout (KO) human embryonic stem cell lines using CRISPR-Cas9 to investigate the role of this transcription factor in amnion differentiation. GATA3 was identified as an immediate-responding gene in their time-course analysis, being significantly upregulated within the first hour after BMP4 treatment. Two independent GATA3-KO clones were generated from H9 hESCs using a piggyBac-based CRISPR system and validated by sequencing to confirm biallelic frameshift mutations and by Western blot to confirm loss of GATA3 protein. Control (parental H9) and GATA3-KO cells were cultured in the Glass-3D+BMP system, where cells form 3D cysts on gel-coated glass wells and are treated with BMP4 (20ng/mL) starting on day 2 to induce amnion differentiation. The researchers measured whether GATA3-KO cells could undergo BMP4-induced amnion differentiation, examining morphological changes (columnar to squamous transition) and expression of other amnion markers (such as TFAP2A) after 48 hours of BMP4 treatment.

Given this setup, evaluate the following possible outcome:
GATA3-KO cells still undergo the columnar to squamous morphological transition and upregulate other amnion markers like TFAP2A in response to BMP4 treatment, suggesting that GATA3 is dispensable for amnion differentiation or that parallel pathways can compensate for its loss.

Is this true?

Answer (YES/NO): YES